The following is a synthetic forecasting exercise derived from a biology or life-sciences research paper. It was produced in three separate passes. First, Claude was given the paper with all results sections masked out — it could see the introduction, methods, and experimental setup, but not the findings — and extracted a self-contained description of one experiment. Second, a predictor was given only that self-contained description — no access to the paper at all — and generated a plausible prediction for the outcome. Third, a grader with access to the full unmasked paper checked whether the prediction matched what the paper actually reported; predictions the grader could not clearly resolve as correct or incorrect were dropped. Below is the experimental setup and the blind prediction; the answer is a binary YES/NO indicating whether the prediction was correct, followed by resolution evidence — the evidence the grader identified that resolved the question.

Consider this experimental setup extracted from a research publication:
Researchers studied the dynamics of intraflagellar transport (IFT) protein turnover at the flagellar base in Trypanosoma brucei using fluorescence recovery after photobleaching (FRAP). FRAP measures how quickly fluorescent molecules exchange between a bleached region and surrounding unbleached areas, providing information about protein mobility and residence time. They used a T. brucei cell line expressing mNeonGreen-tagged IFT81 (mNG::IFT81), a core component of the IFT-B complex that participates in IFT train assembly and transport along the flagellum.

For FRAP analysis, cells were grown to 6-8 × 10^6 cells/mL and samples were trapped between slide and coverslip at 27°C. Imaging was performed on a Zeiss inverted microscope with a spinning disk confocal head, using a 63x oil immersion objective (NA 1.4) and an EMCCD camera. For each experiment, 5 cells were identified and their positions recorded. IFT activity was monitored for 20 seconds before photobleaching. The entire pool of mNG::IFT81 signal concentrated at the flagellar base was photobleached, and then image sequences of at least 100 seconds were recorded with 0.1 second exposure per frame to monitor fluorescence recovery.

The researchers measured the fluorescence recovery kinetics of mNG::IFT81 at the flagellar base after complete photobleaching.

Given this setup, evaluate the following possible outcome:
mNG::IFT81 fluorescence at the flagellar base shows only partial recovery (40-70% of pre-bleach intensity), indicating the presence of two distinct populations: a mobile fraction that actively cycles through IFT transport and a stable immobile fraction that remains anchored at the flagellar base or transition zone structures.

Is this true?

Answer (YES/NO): NO